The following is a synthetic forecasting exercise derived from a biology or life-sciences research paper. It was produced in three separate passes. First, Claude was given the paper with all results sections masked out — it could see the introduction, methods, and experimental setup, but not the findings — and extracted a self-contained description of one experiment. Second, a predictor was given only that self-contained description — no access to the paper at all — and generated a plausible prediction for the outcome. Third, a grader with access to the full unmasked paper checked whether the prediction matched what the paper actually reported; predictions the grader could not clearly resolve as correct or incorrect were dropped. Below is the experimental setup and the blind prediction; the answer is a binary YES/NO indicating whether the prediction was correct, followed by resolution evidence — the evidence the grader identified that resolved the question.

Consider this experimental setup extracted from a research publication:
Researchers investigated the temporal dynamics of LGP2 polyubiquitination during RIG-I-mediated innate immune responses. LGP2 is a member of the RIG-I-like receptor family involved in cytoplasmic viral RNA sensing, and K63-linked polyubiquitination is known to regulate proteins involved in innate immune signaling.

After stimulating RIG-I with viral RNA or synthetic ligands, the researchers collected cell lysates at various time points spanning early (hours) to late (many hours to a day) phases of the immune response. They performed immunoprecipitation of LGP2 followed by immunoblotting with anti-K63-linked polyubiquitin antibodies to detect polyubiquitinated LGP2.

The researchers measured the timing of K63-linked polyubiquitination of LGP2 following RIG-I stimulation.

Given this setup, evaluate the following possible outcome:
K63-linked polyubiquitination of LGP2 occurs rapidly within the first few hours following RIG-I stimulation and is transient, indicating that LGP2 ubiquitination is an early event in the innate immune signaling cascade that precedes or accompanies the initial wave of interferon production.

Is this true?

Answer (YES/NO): NO